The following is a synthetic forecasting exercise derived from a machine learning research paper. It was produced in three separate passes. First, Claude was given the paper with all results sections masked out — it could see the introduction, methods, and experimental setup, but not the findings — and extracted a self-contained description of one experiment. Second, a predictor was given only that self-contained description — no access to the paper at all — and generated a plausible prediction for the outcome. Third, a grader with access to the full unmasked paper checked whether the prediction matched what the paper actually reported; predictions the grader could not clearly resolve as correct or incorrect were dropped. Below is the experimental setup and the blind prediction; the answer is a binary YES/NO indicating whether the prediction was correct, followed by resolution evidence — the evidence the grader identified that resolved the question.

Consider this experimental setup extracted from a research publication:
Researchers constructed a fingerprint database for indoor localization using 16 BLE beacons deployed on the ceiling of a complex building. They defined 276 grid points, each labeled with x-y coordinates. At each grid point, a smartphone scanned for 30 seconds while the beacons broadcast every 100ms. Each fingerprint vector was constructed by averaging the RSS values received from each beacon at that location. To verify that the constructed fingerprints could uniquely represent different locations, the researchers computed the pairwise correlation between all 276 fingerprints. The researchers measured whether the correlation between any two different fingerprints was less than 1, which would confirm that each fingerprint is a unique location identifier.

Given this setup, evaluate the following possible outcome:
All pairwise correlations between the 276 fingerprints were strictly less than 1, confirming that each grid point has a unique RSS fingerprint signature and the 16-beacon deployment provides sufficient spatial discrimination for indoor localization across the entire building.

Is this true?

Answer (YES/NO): YES